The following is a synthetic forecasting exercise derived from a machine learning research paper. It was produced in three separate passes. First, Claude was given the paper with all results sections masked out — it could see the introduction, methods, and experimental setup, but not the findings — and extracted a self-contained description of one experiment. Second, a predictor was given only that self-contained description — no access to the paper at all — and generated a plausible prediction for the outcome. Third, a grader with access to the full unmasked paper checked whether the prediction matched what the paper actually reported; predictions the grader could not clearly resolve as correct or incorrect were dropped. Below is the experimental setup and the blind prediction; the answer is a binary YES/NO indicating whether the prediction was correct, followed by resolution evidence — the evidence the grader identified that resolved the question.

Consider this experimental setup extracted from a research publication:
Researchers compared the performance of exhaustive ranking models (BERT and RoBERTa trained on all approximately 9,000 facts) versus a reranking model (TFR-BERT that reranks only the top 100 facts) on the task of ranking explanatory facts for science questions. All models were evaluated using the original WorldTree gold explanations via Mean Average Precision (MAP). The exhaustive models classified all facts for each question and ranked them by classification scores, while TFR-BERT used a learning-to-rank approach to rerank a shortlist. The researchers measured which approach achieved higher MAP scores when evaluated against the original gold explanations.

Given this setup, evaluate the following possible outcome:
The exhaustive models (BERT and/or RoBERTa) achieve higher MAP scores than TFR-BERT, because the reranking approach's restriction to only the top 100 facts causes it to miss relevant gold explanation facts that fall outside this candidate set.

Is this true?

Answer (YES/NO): YES